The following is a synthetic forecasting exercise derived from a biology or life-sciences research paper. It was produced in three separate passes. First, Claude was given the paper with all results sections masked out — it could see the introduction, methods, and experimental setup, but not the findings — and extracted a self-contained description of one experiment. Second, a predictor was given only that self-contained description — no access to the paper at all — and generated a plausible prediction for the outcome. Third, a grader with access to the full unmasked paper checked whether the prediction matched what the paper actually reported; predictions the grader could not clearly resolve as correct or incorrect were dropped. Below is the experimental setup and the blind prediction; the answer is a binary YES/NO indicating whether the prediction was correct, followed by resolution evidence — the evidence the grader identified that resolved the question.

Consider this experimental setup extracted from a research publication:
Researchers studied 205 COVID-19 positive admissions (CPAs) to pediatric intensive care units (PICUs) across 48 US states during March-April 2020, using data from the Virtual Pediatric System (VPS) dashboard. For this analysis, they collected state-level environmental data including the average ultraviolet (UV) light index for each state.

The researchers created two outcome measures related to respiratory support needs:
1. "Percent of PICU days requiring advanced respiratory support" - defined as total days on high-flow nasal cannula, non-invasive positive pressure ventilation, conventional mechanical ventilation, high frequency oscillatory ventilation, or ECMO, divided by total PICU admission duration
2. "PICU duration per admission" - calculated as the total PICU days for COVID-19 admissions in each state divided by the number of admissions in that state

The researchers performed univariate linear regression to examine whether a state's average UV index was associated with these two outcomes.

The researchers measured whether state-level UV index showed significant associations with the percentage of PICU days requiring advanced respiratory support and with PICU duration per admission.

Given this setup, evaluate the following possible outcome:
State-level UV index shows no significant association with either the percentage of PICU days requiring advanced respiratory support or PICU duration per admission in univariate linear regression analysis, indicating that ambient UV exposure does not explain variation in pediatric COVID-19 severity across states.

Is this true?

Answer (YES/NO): NO